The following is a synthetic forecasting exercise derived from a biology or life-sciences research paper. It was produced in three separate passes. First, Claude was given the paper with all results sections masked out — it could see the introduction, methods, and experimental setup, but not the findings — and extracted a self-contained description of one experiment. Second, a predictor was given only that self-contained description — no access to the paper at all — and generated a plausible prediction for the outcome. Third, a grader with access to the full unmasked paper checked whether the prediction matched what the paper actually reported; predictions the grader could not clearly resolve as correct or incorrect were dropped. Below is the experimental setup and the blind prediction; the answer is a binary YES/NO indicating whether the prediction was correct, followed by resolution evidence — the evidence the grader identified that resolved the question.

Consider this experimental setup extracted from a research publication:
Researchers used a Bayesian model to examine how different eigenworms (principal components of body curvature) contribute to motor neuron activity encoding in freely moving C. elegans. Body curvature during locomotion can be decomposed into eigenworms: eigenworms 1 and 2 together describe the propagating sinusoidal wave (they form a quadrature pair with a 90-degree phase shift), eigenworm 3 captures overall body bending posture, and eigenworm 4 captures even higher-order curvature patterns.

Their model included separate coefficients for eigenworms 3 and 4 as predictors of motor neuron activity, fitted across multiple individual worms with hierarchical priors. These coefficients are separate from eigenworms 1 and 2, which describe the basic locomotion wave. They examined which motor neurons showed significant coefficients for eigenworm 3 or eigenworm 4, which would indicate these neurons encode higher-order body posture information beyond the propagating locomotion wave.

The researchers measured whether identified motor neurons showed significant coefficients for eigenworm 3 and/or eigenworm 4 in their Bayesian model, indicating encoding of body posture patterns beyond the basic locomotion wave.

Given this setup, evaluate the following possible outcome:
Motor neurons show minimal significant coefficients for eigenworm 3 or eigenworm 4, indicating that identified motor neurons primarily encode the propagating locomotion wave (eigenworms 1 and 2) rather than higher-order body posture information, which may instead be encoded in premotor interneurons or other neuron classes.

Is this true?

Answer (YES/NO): NO